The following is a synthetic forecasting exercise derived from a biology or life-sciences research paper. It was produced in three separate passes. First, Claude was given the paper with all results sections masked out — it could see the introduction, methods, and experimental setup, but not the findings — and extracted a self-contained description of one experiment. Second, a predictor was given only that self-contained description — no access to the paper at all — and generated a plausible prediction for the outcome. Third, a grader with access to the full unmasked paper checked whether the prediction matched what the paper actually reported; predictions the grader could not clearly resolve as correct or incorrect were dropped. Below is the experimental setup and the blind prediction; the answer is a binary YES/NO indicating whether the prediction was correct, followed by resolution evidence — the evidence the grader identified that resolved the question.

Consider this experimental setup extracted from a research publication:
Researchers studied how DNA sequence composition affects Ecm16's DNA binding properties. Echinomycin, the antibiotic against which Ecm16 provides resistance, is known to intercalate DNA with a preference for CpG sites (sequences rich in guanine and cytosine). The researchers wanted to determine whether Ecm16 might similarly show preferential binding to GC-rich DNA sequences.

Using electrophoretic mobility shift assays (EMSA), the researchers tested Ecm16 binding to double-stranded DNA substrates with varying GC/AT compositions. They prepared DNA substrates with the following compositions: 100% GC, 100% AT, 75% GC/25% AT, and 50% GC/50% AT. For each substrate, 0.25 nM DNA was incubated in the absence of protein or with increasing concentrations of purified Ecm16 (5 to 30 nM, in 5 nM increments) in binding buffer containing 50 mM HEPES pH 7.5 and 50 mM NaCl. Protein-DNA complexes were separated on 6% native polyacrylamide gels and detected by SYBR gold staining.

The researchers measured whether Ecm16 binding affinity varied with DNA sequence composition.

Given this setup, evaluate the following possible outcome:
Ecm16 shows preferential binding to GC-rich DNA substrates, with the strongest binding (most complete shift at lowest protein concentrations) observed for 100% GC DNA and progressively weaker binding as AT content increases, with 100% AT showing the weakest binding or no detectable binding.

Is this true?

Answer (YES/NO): NO